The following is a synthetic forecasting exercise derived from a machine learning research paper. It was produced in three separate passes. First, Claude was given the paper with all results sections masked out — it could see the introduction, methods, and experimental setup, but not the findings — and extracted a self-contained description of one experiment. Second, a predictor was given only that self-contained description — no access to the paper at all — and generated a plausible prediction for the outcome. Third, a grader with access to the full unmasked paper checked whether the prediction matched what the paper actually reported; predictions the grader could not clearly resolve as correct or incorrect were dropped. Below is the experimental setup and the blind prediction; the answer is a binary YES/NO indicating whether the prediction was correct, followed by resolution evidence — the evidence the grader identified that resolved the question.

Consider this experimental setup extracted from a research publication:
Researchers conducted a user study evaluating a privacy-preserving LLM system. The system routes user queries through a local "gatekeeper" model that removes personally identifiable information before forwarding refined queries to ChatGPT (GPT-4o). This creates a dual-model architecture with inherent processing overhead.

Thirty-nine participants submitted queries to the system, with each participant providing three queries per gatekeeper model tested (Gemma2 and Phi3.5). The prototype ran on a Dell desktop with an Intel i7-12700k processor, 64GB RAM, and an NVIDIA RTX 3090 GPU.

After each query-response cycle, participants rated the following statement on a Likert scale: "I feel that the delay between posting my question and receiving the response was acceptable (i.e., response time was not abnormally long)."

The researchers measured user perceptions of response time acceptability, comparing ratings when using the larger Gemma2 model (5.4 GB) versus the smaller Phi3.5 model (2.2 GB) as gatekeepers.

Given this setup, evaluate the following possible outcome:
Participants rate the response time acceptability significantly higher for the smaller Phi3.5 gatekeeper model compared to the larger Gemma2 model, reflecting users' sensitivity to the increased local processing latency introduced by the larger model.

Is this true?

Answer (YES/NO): NO